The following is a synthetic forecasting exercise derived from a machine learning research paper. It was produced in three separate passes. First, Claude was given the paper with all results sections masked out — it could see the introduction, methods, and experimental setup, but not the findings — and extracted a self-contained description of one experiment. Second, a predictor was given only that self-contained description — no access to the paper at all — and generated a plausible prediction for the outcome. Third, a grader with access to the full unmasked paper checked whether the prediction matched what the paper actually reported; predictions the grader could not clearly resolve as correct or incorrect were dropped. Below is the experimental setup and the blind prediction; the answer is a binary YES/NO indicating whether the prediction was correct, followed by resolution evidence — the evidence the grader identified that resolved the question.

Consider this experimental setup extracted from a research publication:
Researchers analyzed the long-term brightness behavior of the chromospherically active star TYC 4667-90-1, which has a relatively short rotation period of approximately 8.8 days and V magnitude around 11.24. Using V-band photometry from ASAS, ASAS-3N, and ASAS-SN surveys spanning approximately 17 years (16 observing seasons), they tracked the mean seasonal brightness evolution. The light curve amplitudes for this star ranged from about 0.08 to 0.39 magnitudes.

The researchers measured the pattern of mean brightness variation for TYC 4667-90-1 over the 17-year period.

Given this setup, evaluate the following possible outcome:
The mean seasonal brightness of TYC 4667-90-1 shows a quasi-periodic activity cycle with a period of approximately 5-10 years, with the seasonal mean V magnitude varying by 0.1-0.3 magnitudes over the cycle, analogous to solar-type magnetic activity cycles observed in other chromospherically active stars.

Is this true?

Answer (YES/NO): NO